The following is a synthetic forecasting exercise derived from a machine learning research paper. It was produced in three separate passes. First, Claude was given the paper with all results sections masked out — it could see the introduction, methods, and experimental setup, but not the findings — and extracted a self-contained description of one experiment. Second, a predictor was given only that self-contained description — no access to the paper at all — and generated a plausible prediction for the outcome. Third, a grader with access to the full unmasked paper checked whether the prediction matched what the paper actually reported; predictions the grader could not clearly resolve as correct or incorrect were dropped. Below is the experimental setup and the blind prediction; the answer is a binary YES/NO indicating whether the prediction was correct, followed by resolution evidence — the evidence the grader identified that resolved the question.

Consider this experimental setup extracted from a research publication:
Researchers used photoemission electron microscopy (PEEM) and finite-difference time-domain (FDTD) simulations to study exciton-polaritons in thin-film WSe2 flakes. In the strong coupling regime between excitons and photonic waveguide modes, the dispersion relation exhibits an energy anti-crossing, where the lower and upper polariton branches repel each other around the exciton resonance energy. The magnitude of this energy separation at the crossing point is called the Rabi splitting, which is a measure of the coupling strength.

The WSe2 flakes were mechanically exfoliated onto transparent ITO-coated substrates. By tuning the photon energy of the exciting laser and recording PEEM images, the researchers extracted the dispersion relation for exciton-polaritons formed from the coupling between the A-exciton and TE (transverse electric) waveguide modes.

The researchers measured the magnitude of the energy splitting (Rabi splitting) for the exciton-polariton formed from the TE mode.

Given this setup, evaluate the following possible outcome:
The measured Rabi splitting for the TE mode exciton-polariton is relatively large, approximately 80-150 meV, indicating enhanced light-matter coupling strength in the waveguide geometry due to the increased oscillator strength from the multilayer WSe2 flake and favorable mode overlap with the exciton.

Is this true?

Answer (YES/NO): YES